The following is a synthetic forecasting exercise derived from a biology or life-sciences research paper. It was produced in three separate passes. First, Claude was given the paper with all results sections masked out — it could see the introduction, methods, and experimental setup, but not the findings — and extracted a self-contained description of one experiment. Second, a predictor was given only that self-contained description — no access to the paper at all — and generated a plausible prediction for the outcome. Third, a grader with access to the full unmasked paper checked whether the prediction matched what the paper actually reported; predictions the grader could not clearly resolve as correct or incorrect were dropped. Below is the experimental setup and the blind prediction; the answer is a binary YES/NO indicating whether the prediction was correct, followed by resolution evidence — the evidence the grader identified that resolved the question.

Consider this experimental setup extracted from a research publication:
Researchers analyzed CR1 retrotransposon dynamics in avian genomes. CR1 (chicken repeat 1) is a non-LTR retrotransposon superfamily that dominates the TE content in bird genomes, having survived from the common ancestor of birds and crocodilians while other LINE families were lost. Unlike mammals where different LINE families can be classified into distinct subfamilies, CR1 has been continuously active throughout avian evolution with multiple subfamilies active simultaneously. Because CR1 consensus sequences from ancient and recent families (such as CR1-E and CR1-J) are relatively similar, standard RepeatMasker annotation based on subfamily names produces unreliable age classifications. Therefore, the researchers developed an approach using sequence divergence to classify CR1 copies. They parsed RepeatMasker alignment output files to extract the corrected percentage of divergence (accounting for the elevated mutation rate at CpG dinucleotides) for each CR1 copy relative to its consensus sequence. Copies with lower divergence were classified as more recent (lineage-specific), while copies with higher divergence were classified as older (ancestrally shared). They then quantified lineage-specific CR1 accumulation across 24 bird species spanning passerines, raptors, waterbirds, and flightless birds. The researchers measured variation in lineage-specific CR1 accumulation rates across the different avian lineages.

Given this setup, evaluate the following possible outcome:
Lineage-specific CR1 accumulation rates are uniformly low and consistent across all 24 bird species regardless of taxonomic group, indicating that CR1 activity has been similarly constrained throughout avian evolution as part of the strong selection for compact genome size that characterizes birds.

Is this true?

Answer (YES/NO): NO